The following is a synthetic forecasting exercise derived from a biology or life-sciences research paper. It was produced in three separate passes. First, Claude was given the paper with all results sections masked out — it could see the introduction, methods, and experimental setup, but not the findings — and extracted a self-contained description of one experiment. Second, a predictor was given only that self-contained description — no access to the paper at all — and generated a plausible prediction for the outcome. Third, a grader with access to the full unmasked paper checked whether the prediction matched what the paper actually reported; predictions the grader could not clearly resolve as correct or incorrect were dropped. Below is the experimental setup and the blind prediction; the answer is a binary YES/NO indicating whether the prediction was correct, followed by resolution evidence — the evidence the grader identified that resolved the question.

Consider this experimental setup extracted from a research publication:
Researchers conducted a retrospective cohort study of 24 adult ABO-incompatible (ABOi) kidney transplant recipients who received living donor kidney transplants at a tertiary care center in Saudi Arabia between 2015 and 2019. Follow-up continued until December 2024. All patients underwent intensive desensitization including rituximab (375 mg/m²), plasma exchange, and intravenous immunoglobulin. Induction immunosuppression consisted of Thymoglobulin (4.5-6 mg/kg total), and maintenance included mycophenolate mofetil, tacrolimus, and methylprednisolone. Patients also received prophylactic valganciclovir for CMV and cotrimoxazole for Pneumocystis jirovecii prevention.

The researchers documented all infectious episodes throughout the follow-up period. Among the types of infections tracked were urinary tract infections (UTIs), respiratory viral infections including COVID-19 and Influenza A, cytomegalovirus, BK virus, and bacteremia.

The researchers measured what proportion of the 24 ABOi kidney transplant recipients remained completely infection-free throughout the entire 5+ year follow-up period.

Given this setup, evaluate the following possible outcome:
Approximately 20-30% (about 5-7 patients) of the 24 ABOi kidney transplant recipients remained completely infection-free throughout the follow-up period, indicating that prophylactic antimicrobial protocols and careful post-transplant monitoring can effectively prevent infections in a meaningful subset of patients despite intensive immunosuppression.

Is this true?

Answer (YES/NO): YES